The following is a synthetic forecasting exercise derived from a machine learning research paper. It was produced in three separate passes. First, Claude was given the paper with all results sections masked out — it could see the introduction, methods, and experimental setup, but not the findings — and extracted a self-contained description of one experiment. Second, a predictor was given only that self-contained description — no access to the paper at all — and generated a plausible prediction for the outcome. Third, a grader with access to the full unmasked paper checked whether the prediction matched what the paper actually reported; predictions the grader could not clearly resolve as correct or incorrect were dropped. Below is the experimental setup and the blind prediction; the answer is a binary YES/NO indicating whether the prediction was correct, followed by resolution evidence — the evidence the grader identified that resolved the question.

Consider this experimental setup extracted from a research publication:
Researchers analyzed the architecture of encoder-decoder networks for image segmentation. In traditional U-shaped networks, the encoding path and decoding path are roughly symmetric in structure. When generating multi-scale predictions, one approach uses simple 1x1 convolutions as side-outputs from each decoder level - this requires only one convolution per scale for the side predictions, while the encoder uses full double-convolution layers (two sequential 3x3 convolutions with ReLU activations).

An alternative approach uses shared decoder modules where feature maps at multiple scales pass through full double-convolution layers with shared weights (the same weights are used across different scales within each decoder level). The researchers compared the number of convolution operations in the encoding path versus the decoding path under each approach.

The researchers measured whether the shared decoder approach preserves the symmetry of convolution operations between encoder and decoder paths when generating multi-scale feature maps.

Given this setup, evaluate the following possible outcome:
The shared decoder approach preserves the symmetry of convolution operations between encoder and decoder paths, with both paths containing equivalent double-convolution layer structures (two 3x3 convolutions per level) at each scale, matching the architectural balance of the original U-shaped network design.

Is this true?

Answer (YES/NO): YES